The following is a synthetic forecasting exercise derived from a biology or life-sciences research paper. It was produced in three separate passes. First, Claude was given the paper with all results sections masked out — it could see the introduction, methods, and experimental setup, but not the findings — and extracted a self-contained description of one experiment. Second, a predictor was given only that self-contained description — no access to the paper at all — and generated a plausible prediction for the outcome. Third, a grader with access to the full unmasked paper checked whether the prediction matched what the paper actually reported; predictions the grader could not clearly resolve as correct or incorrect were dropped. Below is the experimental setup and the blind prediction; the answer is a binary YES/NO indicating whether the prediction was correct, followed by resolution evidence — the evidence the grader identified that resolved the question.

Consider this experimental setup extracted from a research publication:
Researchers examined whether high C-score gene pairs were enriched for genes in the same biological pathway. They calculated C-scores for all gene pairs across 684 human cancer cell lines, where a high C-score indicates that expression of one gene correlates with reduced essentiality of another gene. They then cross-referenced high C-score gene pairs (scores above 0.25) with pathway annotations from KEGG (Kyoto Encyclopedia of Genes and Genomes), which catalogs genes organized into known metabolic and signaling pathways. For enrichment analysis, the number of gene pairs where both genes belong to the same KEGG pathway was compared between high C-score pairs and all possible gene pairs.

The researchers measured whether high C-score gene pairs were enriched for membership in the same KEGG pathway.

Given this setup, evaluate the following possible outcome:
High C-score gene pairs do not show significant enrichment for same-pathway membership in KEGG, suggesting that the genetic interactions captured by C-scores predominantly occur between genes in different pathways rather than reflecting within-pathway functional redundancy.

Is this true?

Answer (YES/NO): NO